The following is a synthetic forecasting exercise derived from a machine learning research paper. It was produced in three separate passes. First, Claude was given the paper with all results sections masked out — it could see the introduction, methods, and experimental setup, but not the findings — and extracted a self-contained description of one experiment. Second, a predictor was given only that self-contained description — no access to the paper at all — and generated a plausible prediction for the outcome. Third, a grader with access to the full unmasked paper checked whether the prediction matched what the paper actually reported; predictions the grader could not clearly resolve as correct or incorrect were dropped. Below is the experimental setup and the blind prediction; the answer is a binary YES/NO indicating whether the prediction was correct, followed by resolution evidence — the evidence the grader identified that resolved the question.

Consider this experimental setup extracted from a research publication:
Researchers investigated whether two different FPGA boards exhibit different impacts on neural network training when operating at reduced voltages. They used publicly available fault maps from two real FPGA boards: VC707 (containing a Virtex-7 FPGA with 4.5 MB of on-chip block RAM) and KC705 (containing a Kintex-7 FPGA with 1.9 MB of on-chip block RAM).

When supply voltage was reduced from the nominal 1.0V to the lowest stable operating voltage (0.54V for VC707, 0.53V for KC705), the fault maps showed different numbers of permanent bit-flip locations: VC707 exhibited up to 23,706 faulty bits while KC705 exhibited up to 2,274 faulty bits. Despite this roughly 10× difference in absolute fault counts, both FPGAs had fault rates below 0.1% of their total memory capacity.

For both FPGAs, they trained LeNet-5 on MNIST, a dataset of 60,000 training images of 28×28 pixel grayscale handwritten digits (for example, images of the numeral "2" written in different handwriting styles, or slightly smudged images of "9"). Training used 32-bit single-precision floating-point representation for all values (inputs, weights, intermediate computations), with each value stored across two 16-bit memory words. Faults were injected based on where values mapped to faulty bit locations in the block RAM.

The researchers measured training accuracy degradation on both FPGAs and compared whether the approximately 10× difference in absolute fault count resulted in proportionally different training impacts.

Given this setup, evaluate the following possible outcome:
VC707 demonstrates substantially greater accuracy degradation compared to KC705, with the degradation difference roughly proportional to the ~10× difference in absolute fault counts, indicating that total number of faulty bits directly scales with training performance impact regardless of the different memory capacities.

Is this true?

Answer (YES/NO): NO